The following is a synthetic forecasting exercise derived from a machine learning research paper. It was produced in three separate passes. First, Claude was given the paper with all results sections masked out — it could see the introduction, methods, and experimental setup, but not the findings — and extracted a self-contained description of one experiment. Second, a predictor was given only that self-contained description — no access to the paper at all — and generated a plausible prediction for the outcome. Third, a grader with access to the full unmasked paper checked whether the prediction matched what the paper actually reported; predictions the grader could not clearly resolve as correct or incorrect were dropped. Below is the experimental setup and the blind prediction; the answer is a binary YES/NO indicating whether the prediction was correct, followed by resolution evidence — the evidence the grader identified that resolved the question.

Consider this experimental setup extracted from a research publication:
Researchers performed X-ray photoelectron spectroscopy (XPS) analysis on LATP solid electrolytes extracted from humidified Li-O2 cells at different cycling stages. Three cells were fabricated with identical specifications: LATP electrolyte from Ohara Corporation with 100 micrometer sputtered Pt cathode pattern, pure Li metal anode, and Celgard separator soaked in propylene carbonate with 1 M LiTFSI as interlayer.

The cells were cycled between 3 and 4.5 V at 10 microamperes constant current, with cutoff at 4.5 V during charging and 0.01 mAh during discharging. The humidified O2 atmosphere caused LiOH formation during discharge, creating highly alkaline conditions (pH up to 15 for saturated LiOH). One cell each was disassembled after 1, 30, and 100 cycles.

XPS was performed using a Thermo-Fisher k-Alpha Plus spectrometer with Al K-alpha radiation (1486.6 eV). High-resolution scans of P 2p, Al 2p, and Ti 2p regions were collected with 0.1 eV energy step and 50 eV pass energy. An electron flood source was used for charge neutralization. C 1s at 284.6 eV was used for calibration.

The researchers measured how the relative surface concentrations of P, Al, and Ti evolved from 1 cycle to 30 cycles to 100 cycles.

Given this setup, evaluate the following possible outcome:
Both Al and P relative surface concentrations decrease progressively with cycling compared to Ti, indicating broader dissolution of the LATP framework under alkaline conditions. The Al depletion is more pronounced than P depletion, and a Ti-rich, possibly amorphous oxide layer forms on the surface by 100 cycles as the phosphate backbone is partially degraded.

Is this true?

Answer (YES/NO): NO